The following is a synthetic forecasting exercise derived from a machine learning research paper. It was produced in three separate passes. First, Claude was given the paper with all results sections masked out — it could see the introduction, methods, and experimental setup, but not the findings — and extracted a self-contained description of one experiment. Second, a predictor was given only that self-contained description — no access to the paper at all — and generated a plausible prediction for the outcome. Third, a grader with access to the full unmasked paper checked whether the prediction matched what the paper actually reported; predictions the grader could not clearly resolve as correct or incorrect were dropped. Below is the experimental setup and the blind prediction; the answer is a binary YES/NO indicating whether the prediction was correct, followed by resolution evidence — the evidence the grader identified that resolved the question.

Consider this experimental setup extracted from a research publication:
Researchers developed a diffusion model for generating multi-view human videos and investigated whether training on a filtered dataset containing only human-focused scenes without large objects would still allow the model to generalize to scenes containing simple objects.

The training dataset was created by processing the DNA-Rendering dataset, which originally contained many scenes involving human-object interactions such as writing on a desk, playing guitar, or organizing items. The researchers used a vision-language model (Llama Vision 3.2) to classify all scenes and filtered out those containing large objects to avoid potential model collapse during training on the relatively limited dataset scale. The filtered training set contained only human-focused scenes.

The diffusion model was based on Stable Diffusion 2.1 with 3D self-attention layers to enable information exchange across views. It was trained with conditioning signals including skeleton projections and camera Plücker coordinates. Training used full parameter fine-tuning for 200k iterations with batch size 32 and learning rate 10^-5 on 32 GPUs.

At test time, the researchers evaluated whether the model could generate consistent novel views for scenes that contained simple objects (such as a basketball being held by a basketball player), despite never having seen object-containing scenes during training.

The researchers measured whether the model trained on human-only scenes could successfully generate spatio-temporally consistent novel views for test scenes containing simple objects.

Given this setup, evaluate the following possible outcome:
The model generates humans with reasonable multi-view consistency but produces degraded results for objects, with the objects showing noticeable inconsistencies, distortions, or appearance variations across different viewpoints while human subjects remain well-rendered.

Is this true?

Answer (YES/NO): NO